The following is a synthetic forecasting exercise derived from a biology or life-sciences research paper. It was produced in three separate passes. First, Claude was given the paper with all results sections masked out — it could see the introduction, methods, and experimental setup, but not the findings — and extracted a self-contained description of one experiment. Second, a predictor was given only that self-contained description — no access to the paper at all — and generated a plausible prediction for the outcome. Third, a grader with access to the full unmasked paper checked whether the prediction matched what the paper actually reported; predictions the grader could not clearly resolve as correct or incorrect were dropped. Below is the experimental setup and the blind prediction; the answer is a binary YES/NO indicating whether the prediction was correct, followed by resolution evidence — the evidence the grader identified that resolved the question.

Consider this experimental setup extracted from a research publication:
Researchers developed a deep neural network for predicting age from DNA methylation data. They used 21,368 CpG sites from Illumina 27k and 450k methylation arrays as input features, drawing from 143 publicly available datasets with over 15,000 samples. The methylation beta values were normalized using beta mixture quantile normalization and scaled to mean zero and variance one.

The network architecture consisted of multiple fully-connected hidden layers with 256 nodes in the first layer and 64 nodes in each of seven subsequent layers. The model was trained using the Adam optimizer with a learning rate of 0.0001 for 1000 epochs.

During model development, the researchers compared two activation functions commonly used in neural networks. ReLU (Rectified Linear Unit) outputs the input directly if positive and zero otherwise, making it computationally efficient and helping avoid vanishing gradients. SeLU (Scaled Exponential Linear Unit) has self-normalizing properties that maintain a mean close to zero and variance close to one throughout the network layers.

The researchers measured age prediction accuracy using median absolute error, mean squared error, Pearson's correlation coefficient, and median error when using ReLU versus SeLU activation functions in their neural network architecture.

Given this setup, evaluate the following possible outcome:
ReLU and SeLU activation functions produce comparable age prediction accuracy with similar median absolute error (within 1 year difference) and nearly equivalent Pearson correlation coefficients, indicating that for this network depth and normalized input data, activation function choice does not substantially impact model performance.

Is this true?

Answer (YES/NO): NO